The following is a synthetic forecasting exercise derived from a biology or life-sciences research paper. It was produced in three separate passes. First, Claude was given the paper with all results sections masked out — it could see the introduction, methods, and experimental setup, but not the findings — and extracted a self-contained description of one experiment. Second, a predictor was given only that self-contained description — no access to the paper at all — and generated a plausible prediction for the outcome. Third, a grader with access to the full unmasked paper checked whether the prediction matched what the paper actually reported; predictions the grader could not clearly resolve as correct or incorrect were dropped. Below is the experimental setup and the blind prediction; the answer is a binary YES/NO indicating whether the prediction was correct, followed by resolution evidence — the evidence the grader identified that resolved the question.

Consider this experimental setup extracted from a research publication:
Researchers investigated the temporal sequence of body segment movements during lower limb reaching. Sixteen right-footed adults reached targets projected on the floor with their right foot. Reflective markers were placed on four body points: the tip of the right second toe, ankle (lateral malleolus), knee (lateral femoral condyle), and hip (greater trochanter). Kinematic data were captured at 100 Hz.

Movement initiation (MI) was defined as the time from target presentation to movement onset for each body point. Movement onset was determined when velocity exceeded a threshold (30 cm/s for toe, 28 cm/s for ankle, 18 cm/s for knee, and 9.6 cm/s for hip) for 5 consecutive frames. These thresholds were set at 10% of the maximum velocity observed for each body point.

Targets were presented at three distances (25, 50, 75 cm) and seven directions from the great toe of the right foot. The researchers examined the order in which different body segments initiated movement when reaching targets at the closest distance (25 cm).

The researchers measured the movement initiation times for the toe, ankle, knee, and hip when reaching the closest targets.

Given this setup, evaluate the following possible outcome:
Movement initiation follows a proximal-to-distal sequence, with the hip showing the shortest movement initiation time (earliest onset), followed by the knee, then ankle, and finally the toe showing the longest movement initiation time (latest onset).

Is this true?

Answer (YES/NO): NO